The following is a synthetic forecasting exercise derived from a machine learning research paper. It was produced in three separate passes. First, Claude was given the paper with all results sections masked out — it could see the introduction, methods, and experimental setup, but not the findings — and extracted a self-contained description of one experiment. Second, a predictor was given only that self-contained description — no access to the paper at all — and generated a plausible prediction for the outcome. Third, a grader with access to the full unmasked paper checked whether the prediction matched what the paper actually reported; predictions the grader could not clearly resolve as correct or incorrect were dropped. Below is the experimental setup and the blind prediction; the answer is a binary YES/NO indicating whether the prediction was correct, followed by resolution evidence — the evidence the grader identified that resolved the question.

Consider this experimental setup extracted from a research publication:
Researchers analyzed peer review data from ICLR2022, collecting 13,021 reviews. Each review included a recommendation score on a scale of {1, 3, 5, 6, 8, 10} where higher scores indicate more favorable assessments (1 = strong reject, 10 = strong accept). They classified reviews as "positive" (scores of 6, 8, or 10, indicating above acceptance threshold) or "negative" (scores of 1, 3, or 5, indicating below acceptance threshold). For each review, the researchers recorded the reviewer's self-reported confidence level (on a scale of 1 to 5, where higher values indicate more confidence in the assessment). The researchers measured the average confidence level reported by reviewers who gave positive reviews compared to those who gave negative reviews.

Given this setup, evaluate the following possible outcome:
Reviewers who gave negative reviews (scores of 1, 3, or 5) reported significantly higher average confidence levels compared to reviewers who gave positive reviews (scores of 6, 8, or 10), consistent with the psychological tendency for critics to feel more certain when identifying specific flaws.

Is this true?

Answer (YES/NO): YES